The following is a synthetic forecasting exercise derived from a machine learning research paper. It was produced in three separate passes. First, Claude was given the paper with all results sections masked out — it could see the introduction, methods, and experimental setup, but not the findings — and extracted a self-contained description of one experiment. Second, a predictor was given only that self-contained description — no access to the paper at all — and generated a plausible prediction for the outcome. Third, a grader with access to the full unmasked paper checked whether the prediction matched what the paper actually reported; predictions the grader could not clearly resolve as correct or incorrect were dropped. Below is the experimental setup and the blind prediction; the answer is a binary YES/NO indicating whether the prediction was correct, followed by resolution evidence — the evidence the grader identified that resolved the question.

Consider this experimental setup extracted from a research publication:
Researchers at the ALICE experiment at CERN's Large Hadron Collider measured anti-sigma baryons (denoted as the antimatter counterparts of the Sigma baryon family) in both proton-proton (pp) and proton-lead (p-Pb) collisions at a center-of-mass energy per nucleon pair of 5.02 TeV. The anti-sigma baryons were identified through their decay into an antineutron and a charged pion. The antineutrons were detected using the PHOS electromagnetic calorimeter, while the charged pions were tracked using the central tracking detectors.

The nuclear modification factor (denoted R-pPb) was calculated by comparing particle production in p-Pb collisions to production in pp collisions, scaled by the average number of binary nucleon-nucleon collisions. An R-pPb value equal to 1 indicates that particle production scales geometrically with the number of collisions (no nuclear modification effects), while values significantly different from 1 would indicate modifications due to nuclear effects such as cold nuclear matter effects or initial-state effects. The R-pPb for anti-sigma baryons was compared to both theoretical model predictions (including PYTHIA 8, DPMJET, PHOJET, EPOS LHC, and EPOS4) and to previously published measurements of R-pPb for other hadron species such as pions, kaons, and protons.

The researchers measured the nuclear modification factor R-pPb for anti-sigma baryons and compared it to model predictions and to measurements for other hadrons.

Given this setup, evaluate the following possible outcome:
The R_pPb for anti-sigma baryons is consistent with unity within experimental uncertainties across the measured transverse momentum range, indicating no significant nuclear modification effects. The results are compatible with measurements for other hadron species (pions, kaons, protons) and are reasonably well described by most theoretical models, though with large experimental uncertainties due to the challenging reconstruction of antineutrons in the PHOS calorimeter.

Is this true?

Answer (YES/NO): NO